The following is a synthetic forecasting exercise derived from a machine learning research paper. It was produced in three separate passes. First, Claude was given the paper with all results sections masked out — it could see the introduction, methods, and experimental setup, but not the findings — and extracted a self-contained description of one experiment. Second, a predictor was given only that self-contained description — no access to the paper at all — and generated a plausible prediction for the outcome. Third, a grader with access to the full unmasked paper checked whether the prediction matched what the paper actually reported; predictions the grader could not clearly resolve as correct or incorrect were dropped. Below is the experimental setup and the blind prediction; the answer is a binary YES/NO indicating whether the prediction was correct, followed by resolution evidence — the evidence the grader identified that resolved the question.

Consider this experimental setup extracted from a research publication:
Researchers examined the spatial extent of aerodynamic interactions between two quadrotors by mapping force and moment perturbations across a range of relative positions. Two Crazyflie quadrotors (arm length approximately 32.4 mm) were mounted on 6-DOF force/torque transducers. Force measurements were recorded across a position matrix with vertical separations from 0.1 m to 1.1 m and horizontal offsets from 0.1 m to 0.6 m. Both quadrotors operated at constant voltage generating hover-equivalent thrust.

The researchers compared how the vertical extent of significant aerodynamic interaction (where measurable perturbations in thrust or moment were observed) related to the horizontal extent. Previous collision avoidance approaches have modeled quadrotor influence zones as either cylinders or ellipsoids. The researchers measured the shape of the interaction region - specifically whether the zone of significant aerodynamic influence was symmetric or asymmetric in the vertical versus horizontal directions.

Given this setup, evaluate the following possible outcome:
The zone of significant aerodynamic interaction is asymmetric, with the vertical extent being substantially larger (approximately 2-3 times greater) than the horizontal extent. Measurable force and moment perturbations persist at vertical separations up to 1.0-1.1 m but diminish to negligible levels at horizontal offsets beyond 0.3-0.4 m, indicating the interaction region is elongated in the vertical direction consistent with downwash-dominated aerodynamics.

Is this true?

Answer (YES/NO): NO